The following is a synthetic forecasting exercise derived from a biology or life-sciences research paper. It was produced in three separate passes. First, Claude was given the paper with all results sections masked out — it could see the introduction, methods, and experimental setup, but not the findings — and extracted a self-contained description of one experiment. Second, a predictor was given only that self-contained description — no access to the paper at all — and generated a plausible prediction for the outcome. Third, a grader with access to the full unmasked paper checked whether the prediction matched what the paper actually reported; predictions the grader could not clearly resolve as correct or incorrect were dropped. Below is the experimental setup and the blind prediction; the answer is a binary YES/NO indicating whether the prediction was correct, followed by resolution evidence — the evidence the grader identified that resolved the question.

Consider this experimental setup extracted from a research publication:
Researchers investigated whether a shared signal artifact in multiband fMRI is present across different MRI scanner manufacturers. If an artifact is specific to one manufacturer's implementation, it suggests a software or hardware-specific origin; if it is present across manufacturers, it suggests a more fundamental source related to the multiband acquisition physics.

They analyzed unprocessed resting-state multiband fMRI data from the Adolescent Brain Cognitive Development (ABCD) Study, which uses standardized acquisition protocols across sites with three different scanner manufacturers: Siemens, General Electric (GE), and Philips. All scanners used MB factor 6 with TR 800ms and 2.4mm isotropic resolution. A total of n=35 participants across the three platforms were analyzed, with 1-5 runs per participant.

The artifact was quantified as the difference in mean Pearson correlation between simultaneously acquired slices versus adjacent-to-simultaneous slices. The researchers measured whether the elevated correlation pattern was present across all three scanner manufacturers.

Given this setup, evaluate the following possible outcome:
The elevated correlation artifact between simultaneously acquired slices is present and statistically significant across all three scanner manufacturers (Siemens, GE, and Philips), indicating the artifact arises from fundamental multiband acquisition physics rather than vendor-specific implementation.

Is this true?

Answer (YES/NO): YES